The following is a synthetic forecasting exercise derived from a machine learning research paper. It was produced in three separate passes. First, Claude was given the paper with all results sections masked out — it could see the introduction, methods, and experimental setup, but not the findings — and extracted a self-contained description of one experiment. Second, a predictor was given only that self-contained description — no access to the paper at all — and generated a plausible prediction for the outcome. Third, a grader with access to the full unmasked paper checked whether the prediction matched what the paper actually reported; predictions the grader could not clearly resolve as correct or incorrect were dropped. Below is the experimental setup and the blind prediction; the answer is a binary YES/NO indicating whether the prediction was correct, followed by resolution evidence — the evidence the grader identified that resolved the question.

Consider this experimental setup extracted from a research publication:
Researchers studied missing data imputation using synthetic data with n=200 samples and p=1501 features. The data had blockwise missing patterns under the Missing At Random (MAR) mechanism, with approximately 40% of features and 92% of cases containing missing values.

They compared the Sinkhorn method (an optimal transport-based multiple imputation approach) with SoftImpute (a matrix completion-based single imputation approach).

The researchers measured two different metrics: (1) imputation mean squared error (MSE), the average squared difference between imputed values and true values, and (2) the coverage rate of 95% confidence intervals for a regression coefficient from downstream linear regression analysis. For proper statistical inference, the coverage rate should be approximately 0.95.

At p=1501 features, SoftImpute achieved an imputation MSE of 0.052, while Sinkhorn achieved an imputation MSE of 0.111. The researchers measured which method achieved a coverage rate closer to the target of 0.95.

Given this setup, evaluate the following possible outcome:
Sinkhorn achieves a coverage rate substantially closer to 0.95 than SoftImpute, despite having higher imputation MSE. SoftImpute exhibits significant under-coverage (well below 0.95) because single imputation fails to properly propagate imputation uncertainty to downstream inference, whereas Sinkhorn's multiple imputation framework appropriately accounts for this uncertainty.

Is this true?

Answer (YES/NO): YES